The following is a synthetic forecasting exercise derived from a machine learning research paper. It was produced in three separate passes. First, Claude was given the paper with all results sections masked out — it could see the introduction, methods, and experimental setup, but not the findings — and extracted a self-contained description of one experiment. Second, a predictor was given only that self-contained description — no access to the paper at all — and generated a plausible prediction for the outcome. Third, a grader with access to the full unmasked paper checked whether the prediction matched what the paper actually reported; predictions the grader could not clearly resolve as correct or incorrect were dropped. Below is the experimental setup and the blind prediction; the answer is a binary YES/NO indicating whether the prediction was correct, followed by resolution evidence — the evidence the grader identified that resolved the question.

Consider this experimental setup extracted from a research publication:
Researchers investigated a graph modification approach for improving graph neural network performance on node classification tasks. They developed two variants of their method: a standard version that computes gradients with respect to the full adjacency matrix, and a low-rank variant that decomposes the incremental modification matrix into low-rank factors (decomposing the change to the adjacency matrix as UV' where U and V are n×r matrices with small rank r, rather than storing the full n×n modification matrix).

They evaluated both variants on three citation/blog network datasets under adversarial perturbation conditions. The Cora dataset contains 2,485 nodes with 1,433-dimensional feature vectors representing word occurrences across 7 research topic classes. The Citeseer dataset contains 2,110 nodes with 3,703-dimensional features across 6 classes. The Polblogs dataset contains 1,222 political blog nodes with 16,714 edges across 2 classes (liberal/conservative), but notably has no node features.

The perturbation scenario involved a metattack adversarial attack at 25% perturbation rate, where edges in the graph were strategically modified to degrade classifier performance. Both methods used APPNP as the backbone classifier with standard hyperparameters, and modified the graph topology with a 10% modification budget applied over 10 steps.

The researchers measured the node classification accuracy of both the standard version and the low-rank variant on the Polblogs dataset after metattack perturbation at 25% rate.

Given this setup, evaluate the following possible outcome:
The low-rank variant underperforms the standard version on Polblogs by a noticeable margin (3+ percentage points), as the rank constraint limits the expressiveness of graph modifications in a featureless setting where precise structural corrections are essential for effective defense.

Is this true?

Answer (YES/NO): NO